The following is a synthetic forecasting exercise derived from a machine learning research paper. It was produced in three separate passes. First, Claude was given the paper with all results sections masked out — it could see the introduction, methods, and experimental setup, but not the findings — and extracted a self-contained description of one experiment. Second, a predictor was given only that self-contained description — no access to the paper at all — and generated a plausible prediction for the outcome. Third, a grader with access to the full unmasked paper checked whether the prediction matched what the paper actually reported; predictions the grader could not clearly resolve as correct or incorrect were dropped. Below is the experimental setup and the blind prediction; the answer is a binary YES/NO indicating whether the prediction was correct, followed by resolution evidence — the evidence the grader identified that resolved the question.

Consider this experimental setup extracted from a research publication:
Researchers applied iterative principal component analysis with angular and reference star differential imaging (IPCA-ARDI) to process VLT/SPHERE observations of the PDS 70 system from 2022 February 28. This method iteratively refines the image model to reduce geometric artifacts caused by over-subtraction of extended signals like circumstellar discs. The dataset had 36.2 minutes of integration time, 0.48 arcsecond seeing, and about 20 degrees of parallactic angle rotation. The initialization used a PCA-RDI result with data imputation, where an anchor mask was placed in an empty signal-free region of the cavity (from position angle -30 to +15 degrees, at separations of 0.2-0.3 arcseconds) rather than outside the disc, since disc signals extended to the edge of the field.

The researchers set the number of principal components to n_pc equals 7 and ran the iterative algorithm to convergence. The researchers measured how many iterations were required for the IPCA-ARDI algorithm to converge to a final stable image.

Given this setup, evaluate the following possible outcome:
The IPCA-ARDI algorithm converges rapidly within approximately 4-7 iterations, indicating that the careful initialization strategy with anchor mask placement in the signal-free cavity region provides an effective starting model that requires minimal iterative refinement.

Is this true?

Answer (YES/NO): NO